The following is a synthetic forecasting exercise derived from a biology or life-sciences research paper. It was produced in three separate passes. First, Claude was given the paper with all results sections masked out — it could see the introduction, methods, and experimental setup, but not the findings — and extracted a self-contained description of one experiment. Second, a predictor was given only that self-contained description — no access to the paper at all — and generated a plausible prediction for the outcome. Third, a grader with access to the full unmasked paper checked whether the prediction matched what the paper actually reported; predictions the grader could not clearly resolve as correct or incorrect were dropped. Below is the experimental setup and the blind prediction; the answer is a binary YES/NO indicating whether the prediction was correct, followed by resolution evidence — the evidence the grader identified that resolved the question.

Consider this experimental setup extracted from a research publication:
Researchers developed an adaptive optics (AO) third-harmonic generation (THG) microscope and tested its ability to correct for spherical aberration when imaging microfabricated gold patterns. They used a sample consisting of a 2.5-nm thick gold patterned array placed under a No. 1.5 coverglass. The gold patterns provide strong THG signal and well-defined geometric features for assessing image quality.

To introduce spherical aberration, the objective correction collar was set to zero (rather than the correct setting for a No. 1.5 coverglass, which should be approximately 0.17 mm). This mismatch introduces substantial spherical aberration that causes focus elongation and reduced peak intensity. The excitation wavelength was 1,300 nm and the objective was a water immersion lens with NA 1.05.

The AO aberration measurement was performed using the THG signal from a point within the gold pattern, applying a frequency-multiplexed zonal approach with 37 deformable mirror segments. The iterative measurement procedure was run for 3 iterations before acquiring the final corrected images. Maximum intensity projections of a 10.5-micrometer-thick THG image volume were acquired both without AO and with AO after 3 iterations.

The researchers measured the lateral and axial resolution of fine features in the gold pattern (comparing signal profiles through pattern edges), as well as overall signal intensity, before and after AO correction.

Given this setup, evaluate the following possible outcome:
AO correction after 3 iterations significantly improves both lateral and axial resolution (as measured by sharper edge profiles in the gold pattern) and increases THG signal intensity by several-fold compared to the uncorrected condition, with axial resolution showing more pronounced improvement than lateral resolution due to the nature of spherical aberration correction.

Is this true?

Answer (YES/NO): NO